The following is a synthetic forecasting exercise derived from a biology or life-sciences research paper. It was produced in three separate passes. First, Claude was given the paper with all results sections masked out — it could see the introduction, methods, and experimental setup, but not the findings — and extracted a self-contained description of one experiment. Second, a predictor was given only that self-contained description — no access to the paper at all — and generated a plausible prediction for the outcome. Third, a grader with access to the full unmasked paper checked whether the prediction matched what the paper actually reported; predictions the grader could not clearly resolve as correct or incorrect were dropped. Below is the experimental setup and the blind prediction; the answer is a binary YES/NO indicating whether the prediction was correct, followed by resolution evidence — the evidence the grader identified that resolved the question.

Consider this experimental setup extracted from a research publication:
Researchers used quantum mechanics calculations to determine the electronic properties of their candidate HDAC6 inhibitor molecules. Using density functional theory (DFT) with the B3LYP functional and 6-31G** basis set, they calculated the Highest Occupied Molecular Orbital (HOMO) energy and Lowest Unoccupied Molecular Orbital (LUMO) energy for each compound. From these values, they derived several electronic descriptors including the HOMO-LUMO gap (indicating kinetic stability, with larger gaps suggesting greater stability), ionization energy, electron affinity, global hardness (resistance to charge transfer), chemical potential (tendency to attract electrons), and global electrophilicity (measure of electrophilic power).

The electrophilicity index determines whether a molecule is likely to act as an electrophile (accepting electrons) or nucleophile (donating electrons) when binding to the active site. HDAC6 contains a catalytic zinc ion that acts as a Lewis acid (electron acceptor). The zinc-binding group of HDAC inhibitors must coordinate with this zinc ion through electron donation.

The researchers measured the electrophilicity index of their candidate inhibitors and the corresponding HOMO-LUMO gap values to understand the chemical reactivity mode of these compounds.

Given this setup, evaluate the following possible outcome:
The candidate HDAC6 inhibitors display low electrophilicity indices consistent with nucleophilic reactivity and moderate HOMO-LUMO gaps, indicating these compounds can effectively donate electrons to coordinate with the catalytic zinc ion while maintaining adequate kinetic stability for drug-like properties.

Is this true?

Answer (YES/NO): NO